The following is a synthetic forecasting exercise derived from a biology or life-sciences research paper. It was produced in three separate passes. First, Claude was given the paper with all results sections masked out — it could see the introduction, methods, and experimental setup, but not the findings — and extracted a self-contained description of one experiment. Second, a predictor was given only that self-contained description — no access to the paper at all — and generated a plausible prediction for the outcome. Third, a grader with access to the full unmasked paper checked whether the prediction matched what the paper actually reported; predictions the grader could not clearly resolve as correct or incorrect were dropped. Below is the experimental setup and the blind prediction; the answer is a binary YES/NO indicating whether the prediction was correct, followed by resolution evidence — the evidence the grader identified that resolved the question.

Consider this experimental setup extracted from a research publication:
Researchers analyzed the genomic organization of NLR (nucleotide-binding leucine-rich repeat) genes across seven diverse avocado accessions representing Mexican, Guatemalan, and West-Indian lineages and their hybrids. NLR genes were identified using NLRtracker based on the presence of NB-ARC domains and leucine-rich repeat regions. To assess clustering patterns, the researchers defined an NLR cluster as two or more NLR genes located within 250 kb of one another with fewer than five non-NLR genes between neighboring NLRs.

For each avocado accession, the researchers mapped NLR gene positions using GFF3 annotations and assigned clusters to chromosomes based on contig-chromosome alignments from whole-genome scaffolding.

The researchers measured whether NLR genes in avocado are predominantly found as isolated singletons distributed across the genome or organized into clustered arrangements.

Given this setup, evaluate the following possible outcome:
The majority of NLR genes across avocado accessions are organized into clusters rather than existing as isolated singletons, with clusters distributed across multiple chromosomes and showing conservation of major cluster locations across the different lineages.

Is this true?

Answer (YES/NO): NO